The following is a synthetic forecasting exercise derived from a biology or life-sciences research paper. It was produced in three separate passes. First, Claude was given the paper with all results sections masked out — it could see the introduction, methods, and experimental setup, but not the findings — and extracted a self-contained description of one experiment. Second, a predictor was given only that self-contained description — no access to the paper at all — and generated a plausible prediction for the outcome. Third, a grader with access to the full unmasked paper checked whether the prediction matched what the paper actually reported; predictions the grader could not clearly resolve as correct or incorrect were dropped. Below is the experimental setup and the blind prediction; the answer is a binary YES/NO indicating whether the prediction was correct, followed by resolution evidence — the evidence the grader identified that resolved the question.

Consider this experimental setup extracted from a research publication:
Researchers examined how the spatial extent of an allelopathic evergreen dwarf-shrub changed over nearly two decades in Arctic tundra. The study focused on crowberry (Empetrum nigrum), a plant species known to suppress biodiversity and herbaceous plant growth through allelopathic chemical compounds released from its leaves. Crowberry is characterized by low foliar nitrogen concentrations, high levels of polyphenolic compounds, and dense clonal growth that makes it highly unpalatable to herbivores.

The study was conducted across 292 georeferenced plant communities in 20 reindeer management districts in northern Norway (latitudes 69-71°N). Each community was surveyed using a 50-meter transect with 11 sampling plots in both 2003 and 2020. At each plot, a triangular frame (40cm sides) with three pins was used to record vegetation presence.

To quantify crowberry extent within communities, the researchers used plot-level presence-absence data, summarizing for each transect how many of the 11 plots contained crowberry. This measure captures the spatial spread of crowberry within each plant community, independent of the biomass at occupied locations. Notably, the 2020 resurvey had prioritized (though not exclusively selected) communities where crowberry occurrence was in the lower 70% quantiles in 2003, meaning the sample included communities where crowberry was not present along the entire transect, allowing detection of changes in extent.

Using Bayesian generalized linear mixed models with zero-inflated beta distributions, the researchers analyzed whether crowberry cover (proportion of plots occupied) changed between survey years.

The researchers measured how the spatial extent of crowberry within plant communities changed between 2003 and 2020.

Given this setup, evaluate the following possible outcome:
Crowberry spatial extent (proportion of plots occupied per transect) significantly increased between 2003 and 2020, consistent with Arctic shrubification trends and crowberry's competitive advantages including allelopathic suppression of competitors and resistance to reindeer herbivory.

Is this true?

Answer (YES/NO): YES